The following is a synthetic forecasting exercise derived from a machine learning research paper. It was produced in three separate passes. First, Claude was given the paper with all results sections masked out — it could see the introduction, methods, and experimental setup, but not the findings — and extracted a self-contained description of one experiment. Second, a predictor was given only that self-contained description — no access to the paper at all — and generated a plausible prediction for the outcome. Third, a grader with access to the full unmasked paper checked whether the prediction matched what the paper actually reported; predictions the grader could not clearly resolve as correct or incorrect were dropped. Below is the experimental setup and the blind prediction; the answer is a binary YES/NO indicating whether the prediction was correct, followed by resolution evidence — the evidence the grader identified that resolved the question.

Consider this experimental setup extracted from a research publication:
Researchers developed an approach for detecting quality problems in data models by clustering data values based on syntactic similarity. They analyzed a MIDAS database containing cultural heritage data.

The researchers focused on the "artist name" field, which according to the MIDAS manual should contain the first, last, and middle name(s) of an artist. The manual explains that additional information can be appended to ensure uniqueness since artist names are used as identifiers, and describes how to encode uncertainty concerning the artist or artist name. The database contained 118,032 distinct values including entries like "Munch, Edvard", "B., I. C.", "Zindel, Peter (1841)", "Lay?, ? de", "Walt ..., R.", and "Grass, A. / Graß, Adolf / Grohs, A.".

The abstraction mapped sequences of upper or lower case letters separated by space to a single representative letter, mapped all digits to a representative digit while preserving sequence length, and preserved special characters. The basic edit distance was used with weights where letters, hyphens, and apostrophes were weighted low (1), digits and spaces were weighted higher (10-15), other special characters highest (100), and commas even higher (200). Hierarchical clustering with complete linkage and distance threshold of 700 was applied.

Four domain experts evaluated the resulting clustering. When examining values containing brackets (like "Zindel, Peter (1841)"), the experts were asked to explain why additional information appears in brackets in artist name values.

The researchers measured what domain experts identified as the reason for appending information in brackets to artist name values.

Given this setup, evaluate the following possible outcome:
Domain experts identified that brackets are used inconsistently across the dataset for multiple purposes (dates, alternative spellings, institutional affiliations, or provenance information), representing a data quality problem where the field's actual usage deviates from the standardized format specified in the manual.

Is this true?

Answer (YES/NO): NO